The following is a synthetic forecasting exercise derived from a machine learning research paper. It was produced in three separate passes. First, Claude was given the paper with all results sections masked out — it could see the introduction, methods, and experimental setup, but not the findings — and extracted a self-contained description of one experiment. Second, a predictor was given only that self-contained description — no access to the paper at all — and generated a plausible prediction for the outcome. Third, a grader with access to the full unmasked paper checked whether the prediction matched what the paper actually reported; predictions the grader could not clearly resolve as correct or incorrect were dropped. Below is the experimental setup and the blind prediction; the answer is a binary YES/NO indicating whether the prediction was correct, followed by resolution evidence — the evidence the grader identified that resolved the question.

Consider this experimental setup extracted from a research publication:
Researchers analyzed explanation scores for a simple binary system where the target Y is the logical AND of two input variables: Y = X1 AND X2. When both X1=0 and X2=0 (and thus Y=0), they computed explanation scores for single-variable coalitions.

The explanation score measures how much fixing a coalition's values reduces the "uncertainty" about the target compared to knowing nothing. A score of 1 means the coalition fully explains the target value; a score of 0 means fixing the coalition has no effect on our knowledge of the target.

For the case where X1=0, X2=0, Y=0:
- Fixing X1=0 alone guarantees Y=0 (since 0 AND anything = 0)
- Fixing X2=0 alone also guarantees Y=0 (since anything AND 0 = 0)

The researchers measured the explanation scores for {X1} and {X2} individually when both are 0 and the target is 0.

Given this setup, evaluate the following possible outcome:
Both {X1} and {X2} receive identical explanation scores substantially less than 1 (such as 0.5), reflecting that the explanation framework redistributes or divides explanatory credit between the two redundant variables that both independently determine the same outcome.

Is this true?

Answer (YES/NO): NO